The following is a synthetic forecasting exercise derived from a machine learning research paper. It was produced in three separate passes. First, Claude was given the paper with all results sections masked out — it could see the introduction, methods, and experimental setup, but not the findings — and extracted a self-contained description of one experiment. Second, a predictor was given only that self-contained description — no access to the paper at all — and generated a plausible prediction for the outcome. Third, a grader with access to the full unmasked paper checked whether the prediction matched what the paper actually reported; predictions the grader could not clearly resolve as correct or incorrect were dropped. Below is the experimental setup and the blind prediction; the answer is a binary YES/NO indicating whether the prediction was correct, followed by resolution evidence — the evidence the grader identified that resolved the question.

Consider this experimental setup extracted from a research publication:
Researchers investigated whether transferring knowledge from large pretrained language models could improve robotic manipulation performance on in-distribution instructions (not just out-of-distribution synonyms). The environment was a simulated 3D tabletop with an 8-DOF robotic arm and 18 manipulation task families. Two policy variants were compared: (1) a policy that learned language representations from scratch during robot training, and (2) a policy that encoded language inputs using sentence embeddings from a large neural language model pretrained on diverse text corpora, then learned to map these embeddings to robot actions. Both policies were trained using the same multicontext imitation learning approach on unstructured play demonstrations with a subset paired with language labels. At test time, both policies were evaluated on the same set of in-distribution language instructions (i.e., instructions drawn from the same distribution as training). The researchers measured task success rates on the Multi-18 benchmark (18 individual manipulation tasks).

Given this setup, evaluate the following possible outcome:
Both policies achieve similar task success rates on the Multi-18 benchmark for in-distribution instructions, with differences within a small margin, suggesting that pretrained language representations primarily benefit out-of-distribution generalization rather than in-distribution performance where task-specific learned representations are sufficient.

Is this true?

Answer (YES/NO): NO